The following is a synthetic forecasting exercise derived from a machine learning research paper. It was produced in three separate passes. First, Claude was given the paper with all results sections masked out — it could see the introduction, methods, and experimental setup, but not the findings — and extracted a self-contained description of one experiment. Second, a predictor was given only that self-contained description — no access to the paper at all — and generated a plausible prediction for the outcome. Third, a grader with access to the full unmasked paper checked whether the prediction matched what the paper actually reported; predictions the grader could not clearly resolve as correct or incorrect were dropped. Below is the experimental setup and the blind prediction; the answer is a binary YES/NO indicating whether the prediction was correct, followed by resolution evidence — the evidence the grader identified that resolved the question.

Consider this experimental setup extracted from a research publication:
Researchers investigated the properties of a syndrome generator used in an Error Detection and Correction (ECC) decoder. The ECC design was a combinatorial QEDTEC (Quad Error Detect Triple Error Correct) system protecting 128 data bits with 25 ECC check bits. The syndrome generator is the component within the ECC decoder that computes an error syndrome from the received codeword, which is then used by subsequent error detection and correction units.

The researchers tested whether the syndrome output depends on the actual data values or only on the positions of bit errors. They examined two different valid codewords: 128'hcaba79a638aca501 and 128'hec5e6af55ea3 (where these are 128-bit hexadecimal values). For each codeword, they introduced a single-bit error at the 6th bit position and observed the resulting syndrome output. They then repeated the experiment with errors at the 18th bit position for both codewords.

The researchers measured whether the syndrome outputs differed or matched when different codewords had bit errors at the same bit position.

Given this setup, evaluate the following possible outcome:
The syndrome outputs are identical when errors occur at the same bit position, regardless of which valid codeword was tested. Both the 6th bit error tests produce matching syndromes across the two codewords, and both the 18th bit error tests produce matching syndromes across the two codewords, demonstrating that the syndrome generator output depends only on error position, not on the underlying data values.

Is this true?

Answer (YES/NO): YES